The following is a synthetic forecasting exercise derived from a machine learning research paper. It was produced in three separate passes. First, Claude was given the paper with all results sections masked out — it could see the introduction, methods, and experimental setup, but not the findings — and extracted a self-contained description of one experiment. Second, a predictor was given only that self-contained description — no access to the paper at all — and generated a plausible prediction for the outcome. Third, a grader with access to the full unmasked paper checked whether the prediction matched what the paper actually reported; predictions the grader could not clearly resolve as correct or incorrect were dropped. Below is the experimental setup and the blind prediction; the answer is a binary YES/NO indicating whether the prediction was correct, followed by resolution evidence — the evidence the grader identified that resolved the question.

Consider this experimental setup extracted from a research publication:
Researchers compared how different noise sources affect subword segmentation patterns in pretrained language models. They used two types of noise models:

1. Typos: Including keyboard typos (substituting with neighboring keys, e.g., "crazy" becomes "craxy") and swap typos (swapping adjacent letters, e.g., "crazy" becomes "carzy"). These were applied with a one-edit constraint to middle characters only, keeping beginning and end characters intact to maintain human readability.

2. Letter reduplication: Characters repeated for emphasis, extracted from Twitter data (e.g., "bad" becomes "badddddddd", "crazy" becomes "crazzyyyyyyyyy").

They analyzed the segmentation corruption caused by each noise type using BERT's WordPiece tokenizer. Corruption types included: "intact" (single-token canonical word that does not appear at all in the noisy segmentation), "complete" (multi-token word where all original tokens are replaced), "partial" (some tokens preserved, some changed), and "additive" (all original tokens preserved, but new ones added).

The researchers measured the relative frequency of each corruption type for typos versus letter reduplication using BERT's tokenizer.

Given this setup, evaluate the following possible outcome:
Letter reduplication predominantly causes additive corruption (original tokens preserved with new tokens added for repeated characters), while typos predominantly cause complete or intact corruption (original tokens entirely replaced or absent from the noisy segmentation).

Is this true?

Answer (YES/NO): NO